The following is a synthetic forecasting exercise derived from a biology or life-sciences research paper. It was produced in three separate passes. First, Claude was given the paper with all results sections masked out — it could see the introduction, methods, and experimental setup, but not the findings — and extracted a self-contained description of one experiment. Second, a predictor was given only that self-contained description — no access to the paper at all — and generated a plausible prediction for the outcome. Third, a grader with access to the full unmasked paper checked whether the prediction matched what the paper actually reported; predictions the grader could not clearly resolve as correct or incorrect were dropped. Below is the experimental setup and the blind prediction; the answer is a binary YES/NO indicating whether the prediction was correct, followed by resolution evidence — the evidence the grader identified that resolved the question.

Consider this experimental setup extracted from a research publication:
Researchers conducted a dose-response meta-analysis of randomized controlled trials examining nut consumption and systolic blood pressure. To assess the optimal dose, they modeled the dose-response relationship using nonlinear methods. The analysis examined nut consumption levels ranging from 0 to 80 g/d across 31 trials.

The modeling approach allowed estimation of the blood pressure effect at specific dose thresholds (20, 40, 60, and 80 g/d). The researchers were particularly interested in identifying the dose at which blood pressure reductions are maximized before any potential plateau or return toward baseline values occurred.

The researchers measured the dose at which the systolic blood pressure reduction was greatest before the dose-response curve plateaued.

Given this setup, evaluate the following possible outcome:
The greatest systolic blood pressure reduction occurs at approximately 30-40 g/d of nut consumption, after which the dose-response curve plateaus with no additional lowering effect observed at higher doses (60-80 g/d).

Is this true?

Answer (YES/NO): YES